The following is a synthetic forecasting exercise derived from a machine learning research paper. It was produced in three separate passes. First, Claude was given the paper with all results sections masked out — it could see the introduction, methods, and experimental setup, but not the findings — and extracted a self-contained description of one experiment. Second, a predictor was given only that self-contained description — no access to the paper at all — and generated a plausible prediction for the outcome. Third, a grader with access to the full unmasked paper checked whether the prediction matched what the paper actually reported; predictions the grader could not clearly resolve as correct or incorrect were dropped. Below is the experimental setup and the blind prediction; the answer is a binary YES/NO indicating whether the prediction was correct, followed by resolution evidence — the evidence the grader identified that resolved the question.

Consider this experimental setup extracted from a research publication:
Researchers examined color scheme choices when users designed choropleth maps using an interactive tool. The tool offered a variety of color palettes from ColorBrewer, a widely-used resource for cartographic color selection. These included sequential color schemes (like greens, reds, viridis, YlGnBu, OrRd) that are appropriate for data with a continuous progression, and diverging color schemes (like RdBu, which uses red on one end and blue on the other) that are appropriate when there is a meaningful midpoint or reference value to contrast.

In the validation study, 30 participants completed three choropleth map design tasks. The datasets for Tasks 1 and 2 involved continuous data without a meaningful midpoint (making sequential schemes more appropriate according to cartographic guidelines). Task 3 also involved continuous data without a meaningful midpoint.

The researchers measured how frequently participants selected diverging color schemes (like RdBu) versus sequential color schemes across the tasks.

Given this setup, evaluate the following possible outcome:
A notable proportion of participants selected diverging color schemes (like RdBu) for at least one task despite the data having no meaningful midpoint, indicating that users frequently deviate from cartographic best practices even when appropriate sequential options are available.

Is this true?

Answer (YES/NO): NO